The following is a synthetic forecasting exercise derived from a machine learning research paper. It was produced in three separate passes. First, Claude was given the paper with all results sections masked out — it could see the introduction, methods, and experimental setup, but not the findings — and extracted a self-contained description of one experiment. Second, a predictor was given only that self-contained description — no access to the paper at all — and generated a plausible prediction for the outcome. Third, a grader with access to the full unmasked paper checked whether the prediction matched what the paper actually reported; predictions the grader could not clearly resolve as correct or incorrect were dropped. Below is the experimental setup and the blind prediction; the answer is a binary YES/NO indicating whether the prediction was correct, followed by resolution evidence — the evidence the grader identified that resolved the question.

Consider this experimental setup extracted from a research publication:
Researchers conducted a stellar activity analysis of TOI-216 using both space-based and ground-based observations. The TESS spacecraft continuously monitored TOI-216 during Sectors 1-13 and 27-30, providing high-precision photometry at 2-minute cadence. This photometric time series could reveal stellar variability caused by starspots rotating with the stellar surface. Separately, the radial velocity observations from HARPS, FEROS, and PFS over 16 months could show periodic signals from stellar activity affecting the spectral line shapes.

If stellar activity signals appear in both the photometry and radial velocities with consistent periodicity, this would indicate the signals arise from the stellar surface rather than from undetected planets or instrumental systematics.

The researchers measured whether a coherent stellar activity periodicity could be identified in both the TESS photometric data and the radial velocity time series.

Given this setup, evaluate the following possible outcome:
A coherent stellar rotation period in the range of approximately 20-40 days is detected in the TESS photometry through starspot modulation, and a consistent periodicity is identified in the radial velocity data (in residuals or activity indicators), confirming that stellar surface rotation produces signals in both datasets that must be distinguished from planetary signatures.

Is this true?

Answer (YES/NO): NO